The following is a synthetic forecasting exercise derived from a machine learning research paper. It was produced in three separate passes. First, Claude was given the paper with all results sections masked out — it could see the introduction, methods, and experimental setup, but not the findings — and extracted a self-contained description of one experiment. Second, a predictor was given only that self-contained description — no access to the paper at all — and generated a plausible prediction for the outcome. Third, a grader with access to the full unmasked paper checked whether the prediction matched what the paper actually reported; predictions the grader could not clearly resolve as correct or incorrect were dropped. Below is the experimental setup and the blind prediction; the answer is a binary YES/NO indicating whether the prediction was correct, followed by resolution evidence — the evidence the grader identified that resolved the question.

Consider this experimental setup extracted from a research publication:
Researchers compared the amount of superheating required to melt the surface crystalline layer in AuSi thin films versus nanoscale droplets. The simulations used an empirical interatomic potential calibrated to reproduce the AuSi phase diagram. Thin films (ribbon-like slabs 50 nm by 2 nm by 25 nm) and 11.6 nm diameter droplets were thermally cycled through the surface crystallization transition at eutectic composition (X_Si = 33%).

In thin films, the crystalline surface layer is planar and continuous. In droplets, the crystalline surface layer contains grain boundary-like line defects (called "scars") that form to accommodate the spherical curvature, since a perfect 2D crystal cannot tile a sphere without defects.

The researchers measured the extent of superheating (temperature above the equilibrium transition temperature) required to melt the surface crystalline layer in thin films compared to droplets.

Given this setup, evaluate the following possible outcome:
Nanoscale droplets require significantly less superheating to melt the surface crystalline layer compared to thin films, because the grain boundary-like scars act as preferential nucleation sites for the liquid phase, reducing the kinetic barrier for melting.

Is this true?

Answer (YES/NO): YES